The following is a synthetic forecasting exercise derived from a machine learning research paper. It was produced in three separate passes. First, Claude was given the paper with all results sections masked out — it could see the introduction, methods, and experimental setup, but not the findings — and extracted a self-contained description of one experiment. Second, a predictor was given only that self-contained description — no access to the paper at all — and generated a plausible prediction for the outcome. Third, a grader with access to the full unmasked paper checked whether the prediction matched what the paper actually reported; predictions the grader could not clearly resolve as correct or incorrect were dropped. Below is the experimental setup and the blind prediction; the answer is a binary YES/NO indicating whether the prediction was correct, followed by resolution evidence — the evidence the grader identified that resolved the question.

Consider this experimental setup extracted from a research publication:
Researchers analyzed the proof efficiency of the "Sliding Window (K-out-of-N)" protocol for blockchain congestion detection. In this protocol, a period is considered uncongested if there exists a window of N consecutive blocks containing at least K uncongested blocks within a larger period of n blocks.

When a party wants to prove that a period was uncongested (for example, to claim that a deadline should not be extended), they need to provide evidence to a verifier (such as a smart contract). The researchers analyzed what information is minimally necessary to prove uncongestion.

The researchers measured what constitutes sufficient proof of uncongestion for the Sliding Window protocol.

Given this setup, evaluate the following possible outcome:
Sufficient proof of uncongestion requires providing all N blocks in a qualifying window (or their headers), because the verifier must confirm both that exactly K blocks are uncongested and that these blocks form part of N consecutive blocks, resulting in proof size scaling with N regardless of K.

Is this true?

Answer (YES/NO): NO